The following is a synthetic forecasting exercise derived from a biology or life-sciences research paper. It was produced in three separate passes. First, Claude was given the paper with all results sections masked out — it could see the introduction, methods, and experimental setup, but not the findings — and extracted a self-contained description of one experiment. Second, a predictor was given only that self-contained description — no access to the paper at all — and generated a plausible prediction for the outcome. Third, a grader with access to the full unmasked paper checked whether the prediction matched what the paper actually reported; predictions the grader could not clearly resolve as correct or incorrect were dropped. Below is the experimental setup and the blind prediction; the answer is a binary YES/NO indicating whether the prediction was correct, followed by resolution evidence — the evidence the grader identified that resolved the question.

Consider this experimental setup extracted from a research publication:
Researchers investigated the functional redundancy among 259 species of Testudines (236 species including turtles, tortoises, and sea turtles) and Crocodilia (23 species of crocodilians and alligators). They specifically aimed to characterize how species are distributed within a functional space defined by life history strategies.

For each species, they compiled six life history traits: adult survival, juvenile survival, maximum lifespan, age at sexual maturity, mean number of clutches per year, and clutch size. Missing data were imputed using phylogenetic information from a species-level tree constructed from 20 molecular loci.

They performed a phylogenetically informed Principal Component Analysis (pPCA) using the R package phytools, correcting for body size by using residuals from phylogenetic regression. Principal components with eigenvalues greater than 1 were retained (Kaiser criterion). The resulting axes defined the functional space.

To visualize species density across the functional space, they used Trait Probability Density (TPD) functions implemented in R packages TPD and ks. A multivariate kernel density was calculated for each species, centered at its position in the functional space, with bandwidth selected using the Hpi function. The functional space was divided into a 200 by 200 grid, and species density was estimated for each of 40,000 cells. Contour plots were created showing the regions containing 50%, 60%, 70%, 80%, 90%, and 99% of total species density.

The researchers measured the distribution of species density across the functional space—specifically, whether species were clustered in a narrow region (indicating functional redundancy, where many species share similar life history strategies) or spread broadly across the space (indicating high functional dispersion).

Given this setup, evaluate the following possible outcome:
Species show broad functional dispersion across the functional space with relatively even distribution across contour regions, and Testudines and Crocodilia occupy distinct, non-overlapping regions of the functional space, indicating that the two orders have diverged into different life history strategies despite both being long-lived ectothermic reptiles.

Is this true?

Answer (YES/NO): NO